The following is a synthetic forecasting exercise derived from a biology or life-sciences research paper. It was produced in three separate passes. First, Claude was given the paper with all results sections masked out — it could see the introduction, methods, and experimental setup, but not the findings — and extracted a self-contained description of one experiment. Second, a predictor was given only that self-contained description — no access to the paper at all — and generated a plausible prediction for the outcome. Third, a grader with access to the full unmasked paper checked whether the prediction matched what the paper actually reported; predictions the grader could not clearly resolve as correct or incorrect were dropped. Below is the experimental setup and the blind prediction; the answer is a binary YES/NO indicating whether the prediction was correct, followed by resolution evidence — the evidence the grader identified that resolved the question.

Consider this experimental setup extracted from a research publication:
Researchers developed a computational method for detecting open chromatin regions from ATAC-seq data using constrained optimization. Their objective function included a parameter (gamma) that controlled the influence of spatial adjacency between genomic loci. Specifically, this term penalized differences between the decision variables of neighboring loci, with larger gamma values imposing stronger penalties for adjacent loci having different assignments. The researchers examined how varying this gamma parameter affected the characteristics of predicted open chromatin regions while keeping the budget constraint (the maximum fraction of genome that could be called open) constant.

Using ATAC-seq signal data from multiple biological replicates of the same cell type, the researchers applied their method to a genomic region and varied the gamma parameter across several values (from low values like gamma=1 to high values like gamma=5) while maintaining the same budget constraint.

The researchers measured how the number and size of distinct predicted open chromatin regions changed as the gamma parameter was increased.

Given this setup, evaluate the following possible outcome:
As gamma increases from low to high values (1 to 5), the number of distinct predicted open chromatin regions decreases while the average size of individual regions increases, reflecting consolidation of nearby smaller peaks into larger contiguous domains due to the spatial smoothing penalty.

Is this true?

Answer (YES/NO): YES